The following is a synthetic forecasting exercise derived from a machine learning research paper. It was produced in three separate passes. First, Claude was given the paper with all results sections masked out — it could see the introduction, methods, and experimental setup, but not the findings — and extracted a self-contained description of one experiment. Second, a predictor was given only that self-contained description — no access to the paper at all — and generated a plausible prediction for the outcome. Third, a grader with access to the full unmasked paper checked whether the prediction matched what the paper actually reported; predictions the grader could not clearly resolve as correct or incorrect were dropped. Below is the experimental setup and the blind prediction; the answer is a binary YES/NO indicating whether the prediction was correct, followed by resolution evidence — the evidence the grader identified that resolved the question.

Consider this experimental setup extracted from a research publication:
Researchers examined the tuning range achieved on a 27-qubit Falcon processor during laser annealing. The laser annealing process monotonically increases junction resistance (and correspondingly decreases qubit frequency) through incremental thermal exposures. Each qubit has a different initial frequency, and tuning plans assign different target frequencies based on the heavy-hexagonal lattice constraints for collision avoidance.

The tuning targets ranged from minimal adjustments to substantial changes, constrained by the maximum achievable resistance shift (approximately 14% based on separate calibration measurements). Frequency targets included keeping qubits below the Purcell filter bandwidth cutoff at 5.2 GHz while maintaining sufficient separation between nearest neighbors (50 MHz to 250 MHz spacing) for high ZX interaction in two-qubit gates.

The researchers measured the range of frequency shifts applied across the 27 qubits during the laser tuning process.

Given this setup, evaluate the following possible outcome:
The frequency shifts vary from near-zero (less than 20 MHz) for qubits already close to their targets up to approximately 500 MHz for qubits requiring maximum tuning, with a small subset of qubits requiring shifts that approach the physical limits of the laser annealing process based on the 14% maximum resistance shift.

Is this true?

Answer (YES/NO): NO